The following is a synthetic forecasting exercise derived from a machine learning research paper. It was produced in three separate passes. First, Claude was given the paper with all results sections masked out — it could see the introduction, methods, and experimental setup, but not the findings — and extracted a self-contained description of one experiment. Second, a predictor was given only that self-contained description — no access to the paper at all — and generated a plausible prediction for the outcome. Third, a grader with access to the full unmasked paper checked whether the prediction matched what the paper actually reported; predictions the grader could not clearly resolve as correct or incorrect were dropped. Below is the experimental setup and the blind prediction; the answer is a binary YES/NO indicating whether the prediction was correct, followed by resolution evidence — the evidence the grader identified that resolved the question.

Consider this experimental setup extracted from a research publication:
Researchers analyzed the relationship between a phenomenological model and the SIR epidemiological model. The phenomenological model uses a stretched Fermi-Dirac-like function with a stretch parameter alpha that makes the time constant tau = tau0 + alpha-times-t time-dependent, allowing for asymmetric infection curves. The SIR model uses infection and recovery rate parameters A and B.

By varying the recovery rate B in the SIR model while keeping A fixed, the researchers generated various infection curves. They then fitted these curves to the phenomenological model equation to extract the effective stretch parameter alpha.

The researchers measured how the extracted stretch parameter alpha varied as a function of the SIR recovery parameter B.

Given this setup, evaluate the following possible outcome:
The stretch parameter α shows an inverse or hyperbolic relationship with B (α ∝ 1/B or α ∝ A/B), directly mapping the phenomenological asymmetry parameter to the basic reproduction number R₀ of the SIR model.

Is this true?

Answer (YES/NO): NO